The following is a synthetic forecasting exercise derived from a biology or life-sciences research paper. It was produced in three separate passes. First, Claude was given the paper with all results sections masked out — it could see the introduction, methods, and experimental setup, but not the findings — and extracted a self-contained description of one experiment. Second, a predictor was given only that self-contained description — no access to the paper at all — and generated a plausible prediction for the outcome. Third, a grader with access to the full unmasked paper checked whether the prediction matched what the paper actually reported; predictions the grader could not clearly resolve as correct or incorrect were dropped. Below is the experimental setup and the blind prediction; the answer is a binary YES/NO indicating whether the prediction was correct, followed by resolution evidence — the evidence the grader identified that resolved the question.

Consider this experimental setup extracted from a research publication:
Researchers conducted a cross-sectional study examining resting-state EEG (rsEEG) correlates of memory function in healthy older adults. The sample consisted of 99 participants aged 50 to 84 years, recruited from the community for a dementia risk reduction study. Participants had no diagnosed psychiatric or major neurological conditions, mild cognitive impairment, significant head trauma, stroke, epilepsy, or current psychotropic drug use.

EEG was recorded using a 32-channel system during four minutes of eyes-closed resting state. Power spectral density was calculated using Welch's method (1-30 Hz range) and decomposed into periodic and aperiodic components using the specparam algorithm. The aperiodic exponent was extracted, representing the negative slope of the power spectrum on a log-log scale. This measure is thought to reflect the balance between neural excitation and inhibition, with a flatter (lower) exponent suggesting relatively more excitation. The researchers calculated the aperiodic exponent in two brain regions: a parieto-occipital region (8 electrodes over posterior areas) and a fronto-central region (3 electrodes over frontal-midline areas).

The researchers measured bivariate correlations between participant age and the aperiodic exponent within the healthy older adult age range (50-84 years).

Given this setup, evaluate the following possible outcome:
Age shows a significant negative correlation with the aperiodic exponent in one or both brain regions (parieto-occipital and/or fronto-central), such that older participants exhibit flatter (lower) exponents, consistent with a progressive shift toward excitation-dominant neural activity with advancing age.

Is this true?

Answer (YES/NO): NO